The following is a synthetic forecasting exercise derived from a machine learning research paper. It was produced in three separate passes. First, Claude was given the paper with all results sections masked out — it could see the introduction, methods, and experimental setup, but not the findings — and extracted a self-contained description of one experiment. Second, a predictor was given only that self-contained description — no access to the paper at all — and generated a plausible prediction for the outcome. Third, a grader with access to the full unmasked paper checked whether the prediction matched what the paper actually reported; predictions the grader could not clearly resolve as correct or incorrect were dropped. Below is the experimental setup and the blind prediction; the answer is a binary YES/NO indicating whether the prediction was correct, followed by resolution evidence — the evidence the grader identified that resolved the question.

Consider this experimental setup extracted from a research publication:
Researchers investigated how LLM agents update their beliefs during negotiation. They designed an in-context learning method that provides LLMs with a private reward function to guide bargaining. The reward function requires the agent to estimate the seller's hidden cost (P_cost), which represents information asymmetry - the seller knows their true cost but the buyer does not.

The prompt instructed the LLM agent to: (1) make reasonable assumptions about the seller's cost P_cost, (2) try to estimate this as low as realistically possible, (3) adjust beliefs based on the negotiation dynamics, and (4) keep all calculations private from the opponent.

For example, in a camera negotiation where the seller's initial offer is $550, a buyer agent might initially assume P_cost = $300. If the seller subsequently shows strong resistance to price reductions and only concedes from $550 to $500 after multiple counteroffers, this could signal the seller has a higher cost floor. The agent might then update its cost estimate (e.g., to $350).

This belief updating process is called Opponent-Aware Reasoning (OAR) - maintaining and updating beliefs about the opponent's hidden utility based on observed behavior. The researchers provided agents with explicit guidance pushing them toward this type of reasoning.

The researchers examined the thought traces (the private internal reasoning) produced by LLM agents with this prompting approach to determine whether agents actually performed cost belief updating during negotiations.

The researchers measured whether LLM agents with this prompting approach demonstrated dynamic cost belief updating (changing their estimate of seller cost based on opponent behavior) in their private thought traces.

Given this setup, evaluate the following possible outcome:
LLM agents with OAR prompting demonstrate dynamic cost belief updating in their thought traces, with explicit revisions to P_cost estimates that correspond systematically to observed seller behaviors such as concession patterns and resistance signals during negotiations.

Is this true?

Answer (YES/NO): YES